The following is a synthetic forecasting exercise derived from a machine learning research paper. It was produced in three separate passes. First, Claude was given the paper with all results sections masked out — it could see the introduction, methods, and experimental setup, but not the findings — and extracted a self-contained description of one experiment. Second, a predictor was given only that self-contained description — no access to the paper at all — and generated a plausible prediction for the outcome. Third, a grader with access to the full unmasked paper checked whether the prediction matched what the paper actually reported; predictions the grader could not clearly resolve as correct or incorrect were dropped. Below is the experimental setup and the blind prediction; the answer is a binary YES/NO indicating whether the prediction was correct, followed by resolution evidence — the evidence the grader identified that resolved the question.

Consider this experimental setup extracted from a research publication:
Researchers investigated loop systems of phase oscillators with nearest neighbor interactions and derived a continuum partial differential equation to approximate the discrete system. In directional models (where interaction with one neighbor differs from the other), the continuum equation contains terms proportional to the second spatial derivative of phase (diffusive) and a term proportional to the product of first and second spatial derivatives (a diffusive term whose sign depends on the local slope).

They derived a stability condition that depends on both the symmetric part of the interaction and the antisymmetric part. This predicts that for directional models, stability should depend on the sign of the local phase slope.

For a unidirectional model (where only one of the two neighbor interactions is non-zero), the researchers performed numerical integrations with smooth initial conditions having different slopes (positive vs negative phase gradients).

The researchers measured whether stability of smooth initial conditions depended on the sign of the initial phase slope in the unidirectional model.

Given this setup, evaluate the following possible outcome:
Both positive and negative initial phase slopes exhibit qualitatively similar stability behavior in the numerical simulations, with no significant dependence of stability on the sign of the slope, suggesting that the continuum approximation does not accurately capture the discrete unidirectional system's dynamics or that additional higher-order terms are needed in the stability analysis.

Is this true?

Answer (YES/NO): NO